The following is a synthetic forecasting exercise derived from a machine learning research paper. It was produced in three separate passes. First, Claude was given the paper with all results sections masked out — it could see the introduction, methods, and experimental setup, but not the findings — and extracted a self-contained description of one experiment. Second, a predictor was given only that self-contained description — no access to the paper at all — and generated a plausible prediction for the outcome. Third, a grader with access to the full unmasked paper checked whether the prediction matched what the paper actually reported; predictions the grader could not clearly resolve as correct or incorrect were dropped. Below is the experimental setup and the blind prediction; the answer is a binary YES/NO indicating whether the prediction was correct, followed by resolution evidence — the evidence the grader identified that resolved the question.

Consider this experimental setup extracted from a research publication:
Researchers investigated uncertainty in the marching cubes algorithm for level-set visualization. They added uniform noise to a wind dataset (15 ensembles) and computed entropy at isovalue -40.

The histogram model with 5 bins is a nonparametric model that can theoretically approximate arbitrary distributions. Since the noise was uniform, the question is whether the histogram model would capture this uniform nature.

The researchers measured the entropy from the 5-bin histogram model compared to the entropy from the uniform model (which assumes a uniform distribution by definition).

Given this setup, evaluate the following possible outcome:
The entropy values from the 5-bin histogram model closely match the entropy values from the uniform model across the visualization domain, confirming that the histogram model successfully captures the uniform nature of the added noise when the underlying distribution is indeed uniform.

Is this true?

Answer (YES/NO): YES